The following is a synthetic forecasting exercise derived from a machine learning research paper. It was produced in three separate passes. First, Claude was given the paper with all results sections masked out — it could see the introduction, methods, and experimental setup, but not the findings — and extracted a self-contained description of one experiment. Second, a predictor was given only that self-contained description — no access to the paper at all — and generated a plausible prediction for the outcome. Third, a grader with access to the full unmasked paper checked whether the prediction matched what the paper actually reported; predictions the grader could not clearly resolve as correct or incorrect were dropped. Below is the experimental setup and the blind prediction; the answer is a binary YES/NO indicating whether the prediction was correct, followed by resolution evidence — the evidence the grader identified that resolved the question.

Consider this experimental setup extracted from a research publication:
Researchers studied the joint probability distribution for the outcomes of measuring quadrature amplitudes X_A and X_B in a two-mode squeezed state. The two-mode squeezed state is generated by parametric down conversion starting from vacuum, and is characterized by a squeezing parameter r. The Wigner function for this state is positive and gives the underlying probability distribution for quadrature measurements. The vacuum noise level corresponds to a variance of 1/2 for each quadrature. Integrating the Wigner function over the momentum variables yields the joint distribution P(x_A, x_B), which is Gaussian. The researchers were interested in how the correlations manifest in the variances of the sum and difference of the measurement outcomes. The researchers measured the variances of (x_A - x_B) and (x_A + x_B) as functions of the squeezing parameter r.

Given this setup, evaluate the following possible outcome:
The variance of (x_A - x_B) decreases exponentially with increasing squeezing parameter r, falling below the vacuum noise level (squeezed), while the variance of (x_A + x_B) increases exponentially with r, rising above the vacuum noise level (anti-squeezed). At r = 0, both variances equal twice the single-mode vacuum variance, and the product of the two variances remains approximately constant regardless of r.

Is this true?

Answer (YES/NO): YES